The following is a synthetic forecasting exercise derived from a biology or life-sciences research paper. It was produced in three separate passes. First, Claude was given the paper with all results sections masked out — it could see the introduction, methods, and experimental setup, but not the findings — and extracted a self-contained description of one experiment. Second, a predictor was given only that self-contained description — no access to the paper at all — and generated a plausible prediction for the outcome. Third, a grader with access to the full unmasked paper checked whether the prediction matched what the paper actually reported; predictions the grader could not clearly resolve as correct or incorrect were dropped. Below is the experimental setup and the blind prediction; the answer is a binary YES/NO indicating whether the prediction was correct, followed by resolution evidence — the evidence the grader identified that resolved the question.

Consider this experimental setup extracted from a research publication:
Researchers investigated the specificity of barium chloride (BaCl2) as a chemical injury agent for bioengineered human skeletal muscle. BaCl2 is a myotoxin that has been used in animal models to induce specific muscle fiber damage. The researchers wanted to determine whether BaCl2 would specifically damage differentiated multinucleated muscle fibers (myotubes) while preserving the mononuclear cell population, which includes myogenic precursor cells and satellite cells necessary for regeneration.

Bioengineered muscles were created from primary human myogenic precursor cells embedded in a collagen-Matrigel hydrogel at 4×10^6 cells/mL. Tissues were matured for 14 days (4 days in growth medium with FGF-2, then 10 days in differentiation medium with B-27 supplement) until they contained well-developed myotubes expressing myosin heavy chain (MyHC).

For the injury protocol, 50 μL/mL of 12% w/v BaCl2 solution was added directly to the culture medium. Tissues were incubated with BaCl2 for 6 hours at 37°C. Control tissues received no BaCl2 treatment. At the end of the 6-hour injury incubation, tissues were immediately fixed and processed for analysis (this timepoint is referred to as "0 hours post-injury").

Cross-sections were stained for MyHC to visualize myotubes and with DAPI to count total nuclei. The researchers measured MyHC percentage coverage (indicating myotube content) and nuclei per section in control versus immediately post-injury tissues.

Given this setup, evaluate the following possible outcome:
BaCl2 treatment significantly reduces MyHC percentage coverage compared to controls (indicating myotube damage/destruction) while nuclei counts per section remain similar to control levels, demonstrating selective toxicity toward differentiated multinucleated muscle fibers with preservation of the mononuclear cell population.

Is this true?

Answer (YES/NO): YES